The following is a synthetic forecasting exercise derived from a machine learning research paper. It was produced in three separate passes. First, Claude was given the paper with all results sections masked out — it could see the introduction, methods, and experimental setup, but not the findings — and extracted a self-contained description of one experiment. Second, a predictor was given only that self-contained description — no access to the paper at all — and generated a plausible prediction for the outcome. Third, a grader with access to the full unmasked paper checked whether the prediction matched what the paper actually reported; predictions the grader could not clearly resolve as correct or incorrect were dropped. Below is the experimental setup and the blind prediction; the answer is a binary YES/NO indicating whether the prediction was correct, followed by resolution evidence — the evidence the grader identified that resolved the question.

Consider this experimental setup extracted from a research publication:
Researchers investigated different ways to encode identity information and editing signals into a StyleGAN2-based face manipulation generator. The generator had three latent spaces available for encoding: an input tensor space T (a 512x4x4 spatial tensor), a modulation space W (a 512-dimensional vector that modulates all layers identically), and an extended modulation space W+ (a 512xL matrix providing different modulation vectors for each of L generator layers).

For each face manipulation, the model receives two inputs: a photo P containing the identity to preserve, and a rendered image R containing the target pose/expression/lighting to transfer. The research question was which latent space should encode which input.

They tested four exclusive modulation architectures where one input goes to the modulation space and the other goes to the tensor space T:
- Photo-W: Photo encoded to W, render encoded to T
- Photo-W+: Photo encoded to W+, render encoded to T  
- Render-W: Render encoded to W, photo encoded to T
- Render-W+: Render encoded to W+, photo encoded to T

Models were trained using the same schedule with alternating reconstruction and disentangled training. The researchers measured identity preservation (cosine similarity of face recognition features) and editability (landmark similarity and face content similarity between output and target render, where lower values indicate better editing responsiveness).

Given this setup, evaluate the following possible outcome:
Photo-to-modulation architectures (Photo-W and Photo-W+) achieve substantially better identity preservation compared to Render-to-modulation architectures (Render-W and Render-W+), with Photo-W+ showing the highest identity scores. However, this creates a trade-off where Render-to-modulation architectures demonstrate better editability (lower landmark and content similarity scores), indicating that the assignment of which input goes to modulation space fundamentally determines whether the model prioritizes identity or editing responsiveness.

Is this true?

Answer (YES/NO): NO